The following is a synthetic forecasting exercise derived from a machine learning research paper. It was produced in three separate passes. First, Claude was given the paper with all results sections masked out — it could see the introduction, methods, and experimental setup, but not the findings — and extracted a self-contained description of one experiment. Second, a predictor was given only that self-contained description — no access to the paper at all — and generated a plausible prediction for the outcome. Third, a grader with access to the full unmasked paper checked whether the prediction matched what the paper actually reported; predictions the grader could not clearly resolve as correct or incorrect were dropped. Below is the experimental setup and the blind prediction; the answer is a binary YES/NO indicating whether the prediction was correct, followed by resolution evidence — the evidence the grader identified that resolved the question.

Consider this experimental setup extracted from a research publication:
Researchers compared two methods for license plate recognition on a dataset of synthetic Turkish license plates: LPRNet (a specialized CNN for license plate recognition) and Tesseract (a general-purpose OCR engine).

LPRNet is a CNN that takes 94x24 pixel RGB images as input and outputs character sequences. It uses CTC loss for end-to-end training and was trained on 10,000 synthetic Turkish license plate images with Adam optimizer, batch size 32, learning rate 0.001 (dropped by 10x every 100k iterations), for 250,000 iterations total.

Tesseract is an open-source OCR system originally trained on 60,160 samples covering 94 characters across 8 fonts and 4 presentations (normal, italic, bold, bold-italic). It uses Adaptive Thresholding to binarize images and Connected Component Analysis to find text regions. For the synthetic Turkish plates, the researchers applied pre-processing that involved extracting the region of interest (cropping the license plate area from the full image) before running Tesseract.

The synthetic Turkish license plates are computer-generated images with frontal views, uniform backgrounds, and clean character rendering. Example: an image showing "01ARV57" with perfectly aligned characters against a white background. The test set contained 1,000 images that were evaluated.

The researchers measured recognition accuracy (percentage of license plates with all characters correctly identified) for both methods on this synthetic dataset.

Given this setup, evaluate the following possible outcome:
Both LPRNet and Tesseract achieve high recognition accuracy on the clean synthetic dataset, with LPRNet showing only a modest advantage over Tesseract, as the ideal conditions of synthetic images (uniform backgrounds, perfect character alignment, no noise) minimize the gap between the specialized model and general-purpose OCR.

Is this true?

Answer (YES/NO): NO